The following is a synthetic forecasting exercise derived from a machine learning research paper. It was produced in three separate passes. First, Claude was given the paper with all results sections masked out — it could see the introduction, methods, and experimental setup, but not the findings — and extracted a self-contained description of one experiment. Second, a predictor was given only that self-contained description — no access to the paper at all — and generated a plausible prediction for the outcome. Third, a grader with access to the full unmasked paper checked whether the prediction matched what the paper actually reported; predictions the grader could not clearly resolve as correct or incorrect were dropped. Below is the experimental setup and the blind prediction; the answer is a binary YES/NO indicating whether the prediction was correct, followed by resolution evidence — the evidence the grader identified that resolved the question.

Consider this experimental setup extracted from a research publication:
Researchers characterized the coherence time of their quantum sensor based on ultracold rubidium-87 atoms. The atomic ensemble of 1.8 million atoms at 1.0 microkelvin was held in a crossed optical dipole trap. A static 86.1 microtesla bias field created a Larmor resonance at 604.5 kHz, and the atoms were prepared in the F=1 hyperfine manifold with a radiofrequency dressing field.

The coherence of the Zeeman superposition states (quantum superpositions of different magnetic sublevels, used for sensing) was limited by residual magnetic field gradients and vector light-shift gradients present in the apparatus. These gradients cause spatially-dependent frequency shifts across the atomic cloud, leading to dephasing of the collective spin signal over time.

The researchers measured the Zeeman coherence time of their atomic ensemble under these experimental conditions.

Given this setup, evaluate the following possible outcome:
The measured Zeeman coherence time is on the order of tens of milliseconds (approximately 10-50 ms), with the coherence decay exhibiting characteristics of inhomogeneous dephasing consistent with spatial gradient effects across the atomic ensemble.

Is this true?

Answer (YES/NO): NO